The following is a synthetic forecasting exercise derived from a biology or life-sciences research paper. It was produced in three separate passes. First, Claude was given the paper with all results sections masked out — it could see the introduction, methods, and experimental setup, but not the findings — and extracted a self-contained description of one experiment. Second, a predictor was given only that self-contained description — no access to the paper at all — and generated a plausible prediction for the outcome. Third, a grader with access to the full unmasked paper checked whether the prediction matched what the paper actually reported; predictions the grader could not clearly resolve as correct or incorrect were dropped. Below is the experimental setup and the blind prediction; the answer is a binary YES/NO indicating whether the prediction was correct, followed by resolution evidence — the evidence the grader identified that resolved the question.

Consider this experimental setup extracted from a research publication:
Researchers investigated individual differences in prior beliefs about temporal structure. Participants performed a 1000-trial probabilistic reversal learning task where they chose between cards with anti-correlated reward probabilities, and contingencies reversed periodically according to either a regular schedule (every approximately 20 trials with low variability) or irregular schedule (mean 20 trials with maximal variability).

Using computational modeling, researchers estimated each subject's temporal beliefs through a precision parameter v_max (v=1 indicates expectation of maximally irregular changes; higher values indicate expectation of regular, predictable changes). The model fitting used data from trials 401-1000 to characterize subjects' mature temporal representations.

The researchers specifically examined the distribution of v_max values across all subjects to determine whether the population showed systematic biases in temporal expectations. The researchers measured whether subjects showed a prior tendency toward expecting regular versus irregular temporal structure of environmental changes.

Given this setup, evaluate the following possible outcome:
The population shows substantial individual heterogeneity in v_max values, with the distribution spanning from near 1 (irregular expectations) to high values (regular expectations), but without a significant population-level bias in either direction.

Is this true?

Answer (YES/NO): NO